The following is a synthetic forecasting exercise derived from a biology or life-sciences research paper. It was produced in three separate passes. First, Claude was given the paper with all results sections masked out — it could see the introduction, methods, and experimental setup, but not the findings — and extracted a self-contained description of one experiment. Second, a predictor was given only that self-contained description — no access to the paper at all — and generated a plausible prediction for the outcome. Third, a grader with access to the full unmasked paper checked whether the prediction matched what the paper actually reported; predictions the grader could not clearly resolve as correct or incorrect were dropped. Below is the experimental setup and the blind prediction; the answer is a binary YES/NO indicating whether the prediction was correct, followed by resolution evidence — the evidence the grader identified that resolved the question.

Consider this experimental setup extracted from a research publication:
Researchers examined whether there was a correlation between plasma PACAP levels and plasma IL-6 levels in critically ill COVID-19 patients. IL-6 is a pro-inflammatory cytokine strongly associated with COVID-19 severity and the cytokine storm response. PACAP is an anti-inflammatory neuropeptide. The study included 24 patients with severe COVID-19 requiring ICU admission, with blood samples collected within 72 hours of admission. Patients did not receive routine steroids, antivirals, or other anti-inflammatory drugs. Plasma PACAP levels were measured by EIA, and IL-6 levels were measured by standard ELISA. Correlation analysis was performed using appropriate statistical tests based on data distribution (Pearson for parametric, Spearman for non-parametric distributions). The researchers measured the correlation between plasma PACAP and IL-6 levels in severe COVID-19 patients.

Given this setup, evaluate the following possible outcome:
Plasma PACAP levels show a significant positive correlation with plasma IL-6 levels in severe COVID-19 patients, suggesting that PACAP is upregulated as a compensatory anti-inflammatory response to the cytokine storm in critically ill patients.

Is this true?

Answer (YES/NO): NO